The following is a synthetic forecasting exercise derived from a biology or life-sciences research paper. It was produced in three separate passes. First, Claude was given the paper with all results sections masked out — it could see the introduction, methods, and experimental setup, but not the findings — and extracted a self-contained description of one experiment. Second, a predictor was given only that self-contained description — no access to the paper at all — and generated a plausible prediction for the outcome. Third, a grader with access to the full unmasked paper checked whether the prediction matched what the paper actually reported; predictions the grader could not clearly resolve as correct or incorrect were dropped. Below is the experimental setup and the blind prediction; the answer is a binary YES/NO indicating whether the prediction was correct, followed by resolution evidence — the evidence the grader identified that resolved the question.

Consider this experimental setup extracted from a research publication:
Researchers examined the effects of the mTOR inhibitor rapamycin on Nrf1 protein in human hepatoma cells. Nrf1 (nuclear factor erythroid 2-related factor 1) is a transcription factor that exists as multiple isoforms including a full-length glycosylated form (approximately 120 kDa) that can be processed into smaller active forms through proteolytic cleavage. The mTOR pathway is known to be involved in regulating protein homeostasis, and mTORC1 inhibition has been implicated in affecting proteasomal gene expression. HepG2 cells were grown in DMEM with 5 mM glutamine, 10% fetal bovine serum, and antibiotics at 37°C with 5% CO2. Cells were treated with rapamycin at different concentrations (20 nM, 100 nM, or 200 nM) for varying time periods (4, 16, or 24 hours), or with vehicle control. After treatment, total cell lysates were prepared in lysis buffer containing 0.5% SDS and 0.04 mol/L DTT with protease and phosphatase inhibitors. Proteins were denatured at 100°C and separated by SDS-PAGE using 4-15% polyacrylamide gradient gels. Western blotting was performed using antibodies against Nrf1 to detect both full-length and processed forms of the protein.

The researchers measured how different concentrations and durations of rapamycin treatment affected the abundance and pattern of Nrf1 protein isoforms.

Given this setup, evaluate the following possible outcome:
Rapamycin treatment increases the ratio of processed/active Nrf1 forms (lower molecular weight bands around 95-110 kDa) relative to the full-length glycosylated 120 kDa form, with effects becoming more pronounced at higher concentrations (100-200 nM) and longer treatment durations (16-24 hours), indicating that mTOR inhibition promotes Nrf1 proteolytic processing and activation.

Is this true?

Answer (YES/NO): NO